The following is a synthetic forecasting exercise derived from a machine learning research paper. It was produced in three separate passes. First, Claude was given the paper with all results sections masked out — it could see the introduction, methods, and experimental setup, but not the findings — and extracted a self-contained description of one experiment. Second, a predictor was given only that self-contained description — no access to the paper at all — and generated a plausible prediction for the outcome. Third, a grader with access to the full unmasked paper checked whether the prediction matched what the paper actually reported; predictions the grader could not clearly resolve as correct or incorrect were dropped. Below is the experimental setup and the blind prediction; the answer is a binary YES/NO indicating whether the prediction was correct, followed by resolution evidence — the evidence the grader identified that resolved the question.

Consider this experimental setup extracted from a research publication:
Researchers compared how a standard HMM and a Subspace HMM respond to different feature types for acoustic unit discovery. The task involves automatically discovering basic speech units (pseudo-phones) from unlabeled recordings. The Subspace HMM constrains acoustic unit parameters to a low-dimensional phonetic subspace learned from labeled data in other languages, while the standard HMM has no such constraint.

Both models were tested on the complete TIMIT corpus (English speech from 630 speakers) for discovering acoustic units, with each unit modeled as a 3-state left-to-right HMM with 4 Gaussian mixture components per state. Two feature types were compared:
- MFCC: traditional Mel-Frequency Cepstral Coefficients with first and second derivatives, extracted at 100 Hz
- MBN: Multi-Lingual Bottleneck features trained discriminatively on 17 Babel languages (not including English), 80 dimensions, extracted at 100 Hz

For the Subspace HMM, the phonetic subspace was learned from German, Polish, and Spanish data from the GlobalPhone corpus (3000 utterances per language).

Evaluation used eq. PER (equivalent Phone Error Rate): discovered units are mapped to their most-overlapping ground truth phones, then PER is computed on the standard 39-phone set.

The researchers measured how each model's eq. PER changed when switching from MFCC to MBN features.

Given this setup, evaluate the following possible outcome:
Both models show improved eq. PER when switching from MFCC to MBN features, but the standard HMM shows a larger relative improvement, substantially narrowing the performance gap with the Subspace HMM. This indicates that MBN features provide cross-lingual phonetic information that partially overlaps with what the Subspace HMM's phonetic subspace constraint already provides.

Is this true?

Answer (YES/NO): NO